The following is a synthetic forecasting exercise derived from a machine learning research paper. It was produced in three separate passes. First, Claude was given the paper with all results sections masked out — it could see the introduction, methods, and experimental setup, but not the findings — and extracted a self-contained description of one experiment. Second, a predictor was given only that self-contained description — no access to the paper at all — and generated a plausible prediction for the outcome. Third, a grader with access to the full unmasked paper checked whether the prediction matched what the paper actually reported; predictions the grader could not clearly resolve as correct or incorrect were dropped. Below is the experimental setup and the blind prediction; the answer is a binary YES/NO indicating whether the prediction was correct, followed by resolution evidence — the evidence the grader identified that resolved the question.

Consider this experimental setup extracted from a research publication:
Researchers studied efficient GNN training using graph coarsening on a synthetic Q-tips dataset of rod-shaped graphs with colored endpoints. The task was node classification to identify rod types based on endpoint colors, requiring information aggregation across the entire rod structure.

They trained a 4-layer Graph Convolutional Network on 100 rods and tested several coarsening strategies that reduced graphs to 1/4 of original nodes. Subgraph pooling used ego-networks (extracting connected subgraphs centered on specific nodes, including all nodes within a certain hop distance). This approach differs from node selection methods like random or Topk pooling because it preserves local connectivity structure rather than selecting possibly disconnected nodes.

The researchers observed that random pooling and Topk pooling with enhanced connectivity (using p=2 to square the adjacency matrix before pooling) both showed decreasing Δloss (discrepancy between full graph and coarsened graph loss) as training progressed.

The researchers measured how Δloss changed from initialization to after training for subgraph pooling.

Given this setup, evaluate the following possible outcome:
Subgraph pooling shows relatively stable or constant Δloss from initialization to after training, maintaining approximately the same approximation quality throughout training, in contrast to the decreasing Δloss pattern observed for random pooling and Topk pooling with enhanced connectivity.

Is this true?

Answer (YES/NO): NO